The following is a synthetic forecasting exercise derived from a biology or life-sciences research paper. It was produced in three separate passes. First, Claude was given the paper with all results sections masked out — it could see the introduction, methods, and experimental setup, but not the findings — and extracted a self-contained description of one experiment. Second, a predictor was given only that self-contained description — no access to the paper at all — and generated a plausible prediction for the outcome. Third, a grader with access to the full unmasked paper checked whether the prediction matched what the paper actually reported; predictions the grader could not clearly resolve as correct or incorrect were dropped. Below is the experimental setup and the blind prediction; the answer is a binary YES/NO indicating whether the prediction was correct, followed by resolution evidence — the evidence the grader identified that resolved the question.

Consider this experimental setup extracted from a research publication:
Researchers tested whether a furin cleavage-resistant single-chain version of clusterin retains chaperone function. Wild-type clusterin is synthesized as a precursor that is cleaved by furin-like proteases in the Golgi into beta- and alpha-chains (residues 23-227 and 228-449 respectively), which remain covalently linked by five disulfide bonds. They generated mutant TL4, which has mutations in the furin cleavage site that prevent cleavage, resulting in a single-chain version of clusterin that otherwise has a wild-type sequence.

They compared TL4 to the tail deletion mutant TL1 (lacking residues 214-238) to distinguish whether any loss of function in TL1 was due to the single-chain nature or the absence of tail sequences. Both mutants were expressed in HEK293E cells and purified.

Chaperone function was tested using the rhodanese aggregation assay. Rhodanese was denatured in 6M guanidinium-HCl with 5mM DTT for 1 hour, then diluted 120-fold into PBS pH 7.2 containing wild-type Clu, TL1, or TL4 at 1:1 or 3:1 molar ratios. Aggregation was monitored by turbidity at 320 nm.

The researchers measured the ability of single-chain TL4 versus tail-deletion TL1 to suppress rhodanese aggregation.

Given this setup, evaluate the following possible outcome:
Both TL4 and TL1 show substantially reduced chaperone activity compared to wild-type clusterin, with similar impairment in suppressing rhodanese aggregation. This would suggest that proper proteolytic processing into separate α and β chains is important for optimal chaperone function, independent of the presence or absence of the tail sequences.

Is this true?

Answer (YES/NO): NO